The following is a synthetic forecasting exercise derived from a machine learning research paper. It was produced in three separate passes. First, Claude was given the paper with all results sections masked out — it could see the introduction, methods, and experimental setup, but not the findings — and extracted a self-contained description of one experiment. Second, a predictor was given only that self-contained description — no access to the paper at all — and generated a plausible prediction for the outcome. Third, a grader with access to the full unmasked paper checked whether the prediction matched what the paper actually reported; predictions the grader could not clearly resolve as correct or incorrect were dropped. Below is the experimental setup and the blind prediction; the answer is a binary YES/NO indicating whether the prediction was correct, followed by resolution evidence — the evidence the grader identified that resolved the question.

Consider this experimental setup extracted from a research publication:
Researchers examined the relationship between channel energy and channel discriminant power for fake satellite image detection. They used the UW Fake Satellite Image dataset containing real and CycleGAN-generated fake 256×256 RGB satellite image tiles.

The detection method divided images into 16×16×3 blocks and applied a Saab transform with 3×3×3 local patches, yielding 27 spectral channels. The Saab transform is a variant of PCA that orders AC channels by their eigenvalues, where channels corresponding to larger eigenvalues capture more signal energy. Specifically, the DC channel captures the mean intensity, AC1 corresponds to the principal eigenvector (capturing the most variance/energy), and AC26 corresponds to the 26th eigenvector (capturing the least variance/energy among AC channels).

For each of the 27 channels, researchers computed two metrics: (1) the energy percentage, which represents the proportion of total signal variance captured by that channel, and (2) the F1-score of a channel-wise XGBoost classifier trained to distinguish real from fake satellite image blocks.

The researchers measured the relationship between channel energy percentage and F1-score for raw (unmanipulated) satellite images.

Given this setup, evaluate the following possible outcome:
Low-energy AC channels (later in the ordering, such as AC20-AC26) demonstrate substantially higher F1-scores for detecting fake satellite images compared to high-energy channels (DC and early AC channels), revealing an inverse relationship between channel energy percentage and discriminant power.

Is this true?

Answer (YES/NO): YES